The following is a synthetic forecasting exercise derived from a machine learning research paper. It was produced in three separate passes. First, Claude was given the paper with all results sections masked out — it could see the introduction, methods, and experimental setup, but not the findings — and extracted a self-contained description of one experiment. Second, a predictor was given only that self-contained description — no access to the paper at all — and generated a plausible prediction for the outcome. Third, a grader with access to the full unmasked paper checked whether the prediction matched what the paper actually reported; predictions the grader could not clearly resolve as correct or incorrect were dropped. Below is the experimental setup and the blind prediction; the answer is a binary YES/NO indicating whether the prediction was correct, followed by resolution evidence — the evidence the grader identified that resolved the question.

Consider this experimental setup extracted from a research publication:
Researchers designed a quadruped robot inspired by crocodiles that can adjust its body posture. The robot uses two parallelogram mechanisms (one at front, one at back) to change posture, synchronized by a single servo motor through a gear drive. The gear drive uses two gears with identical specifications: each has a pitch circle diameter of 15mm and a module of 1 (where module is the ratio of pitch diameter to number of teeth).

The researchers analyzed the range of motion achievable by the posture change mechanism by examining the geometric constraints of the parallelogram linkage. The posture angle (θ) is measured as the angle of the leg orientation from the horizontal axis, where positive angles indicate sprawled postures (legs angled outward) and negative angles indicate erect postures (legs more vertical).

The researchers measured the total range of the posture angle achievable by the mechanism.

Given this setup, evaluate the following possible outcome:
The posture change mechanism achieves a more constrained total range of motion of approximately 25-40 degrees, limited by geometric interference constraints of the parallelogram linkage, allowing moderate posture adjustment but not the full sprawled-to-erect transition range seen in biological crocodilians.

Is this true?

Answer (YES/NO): NO